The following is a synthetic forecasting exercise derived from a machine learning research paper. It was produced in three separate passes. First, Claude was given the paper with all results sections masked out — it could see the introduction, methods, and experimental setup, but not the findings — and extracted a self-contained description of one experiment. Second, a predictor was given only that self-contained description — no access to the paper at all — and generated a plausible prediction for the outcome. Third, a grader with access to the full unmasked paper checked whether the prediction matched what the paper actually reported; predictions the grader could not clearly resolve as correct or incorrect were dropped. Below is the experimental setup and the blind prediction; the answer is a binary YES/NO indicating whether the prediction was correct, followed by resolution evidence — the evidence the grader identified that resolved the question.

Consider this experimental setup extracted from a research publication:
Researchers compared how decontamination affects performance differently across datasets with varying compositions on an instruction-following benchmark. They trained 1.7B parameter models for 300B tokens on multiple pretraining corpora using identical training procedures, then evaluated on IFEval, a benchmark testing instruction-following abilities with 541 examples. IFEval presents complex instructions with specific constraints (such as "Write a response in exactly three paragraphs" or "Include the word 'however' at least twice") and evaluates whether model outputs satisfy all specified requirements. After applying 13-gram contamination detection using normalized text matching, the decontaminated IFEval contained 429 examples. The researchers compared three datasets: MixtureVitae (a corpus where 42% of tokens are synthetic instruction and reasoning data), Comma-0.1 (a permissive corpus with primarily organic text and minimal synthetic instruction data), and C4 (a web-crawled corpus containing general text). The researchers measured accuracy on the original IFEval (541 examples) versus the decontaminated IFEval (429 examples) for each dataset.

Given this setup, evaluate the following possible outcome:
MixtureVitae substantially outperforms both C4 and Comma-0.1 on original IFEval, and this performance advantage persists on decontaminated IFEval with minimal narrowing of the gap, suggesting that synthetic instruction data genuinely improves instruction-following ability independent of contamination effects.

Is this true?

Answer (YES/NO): NO